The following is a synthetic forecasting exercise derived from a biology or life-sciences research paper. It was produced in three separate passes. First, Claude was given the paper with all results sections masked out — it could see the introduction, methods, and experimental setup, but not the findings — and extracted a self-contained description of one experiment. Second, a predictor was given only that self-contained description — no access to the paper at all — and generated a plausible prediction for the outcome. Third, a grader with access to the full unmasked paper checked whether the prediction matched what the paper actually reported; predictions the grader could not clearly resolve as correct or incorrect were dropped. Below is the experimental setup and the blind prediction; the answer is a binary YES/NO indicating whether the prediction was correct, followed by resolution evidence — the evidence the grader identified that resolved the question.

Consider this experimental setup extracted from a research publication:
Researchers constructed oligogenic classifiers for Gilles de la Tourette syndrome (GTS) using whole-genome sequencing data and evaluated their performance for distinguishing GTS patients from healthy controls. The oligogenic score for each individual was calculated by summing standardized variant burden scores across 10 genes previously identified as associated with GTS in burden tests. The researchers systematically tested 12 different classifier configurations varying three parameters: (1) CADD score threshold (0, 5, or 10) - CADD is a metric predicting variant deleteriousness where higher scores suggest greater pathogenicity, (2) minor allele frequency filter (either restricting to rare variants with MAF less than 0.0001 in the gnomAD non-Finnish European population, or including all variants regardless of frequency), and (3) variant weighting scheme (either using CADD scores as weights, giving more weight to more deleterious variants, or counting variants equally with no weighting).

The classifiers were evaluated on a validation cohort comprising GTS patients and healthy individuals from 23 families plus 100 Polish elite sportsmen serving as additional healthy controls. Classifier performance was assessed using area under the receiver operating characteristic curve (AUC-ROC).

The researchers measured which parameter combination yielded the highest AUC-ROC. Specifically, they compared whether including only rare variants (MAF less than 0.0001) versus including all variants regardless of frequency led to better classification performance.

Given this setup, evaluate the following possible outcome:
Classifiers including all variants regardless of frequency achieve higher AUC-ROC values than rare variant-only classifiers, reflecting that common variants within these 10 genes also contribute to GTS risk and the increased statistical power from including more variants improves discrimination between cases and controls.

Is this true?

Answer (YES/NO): YES